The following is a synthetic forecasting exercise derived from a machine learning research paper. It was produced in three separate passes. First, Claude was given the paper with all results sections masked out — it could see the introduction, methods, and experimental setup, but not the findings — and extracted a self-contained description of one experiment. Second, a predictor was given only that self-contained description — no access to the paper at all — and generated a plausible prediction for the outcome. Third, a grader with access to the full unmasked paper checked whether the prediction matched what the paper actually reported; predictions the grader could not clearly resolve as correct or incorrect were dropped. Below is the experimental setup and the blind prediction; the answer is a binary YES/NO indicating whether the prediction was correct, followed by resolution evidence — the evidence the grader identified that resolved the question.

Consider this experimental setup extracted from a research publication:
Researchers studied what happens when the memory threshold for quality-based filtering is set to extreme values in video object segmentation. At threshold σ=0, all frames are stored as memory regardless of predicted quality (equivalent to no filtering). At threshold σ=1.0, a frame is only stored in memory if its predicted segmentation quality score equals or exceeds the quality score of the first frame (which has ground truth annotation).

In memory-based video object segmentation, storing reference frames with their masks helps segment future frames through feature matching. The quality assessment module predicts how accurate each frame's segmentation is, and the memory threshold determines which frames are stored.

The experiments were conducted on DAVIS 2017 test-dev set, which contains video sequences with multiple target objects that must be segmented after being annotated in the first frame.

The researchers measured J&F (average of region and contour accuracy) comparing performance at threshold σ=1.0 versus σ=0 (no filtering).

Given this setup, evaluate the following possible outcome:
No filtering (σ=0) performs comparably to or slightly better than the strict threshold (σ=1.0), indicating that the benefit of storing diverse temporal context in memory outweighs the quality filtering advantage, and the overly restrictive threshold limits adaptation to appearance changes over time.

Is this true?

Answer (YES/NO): NO